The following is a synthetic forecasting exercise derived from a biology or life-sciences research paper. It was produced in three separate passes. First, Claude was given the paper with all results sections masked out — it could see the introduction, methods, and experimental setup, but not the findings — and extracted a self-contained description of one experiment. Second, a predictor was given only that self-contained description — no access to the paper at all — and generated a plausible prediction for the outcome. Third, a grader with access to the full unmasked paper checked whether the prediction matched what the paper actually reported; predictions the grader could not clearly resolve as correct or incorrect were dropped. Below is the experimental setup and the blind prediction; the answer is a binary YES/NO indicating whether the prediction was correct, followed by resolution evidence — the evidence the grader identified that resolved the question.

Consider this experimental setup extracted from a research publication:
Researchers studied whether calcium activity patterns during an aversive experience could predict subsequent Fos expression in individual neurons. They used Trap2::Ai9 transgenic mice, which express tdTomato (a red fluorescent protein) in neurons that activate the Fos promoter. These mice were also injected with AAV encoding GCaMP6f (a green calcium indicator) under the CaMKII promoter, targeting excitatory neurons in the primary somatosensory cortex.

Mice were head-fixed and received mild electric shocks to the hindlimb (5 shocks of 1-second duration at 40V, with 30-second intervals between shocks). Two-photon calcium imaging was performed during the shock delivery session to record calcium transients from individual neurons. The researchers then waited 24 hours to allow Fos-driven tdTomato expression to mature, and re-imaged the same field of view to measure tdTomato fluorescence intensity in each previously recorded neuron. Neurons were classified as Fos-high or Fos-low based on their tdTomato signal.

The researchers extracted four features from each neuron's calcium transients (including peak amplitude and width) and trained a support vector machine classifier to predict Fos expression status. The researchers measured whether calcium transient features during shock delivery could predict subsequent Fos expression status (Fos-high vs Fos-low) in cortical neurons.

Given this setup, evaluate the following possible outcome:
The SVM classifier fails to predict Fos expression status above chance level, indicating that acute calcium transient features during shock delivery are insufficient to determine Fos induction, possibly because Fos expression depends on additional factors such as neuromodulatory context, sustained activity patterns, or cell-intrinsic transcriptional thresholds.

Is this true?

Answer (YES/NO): NO